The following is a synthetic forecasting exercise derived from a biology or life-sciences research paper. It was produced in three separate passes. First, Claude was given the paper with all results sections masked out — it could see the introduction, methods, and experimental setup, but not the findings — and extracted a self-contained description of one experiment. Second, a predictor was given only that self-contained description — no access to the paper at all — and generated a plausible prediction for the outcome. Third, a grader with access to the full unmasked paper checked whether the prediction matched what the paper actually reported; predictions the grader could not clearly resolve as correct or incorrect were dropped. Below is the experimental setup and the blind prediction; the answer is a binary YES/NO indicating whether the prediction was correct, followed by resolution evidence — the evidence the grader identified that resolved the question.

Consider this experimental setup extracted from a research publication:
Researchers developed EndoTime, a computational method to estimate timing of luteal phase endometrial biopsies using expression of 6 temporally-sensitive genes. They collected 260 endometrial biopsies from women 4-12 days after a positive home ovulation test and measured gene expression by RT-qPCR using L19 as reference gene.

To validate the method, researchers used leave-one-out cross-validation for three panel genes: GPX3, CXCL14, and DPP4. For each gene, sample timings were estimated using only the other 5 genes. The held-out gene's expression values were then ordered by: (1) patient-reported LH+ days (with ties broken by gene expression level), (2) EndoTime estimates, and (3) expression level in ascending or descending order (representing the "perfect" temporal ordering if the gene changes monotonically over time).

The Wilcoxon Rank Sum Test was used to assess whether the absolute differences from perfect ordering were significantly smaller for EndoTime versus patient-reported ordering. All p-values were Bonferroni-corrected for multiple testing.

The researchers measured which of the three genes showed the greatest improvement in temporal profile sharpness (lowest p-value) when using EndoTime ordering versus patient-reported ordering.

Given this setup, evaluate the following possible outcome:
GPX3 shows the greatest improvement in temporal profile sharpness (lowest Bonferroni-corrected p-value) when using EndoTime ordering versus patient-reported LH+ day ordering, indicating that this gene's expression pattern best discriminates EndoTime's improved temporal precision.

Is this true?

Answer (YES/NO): NO